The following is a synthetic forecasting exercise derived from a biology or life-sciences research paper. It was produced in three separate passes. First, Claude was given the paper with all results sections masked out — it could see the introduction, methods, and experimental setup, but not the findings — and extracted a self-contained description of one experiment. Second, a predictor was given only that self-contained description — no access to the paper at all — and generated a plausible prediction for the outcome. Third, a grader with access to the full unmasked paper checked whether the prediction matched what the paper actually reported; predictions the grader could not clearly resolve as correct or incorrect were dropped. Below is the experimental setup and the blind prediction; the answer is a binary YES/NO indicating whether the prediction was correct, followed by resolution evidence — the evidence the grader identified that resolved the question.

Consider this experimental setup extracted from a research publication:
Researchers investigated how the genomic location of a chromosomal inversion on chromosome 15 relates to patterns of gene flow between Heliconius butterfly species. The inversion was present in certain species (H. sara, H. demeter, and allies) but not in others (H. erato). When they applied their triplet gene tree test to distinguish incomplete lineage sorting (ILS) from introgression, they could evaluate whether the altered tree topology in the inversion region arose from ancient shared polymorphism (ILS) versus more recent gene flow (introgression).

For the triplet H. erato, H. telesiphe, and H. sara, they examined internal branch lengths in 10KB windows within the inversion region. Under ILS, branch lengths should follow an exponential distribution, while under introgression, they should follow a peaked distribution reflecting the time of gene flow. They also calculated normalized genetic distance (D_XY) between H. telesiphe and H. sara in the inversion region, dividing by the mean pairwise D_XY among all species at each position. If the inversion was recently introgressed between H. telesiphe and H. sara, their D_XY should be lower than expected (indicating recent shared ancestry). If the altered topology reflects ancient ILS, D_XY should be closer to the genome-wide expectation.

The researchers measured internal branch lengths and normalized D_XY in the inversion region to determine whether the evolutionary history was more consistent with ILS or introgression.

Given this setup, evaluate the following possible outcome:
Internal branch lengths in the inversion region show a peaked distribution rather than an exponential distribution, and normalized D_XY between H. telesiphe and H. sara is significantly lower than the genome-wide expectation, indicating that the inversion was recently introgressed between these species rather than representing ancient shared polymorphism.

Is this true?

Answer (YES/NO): YES